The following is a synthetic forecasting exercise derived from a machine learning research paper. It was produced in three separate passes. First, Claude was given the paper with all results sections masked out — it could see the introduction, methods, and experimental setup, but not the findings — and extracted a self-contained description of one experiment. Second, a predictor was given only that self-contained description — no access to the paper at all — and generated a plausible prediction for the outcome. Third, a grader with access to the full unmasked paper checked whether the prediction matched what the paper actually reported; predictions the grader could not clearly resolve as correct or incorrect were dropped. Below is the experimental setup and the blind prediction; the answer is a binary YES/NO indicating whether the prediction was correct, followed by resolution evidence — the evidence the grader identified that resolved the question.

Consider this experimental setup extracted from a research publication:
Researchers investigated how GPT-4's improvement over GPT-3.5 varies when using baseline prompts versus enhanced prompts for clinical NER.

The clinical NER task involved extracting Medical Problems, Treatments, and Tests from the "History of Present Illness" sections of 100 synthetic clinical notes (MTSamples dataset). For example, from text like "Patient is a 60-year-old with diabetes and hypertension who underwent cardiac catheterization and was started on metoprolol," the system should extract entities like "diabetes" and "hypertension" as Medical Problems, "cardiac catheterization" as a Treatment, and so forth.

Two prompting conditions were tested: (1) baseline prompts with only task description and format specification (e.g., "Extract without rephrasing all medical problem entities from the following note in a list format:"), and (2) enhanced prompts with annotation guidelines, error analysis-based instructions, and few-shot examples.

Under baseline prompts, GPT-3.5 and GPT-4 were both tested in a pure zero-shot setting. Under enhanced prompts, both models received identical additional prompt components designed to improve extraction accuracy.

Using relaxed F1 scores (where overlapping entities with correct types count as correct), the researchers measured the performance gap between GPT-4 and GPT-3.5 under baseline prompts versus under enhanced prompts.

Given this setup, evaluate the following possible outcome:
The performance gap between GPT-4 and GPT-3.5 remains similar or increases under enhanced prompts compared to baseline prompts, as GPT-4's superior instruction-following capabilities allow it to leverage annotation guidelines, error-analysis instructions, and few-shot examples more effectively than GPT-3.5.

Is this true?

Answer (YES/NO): NO